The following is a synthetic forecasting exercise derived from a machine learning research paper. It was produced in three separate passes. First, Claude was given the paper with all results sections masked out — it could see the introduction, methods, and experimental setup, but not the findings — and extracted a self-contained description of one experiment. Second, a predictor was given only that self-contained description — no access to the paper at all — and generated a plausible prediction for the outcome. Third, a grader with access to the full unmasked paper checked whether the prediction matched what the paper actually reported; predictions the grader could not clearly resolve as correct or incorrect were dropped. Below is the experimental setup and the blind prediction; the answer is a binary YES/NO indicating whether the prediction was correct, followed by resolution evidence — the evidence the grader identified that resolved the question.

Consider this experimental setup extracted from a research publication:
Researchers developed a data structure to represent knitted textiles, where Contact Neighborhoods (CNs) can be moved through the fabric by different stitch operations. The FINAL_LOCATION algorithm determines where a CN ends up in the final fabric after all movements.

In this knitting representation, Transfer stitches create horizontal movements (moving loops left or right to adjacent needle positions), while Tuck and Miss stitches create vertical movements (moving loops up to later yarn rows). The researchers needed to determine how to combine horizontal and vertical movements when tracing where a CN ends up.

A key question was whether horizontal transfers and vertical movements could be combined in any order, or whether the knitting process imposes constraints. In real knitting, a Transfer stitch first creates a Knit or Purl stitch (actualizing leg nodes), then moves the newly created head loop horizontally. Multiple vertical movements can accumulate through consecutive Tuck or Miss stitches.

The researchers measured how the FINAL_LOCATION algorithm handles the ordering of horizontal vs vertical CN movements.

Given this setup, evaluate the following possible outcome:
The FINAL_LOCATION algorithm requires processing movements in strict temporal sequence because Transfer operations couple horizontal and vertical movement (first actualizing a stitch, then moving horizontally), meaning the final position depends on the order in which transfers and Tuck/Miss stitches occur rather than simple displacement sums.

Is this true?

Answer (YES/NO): NO